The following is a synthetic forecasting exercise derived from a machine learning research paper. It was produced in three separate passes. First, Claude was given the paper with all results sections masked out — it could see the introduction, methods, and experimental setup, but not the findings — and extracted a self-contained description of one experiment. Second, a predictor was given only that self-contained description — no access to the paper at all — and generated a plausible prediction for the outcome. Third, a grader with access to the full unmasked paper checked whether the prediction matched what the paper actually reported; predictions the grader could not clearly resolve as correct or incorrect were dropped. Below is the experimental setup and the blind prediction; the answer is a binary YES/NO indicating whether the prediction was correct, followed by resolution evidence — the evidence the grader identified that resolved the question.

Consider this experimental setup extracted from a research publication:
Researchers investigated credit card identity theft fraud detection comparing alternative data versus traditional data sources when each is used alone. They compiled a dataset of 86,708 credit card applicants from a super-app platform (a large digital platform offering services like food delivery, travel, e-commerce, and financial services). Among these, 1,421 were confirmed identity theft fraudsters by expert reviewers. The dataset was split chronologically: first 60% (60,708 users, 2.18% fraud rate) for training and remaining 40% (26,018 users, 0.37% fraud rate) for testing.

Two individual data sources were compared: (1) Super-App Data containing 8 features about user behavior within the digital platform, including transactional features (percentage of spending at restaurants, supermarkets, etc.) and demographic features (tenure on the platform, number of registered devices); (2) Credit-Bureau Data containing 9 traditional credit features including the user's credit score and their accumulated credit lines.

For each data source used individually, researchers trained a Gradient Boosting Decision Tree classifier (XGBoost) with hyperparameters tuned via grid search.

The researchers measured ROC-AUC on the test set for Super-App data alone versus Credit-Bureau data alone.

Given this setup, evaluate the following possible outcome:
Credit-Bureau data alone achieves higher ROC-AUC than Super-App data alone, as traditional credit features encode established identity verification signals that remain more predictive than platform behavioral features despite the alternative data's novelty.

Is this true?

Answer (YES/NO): NO